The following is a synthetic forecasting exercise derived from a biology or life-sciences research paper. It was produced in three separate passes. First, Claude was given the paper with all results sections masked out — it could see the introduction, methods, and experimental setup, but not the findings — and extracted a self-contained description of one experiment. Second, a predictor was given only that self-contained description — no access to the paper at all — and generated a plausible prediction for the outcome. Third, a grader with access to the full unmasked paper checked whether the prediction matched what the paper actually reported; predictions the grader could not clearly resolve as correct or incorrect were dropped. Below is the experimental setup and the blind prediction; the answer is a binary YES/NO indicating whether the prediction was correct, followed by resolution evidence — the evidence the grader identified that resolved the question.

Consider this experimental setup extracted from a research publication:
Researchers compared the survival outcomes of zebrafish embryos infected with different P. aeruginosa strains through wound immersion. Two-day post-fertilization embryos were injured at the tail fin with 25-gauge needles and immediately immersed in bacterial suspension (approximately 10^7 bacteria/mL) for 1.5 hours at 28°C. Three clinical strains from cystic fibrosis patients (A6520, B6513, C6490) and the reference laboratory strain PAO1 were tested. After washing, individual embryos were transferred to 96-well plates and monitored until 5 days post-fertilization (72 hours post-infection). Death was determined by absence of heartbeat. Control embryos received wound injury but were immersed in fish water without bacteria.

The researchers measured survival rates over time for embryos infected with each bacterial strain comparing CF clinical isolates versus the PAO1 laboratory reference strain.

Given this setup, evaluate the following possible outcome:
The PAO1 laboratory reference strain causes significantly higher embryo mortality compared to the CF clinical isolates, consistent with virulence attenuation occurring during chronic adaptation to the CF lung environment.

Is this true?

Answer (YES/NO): YES